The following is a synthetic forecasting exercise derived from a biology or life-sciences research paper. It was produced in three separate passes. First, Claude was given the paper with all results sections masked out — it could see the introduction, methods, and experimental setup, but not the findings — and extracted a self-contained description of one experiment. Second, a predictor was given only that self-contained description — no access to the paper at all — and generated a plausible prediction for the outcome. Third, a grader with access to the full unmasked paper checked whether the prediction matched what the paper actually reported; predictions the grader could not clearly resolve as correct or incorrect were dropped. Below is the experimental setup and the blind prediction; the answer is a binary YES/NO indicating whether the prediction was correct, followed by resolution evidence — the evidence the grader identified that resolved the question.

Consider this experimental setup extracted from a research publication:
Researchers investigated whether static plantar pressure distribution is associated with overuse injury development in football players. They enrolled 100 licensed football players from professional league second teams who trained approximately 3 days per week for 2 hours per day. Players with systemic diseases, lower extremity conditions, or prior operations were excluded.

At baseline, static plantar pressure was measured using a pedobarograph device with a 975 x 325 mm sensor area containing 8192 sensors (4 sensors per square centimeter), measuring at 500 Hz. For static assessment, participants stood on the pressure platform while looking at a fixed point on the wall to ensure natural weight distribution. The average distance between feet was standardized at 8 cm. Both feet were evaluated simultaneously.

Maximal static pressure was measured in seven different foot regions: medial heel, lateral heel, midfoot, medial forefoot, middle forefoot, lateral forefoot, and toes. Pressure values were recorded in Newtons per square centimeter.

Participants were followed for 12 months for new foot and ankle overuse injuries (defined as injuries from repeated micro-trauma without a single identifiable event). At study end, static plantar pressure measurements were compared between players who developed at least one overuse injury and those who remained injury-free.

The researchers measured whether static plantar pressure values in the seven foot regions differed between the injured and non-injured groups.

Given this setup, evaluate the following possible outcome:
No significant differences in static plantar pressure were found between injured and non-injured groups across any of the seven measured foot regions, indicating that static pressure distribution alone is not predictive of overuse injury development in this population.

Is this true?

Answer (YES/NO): NO